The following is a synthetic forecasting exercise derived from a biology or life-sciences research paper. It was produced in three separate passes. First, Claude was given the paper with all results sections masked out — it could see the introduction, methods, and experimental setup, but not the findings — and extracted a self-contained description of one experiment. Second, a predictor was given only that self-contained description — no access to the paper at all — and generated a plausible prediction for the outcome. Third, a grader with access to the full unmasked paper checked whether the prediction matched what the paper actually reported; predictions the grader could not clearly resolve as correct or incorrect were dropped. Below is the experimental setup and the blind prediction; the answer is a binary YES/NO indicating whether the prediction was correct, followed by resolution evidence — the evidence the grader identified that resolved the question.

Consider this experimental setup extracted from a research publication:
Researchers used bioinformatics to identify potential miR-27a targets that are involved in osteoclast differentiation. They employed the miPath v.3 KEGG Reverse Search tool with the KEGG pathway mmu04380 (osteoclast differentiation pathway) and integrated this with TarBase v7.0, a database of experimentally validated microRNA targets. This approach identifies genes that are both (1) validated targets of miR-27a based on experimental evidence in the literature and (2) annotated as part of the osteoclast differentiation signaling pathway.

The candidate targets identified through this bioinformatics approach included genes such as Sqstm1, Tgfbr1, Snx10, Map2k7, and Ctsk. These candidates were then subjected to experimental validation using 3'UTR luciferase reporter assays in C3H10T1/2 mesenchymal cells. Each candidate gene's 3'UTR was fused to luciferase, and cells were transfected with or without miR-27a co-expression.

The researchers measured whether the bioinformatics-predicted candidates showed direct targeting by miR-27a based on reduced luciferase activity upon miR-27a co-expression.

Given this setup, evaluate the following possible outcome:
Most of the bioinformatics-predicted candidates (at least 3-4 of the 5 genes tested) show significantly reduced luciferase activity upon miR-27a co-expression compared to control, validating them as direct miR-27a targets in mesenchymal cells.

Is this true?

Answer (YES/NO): YES